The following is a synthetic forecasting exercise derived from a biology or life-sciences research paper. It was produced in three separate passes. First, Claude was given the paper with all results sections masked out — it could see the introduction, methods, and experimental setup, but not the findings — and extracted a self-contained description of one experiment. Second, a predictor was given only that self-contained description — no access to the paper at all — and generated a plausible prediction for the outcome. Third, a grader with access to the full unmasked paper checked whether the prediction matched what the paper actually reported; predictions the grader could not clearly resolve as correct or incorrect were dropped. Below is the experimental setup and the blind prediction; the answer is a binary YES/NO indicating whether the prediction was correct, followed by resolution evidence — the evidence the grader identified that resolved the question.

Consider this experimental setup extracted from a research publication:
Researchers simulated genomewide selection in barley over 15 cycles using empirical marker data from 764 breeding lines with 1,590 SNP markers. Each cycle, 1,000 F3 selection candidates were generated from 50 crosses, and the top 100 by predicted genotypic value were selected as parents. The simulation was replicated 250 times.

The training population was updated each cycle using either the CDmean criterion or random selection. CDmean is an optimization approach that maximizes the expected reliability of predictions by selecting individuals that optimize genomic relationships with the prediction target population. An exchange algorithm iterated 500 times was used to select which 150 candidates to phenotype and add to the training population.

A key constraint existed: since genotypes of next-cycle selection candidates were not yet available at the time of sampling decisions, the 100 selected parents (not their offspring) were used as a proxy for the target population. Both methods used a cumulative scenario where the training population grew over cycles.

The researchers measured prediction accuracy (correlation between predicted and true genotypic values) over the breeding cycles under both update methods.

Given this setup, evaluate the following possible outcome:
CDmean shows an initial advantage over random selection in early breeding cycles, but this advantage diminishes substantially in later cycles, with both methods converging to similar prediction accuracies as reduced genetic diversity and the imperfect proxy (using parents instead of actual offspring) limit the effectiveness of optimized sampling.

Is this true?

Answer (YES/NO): NO